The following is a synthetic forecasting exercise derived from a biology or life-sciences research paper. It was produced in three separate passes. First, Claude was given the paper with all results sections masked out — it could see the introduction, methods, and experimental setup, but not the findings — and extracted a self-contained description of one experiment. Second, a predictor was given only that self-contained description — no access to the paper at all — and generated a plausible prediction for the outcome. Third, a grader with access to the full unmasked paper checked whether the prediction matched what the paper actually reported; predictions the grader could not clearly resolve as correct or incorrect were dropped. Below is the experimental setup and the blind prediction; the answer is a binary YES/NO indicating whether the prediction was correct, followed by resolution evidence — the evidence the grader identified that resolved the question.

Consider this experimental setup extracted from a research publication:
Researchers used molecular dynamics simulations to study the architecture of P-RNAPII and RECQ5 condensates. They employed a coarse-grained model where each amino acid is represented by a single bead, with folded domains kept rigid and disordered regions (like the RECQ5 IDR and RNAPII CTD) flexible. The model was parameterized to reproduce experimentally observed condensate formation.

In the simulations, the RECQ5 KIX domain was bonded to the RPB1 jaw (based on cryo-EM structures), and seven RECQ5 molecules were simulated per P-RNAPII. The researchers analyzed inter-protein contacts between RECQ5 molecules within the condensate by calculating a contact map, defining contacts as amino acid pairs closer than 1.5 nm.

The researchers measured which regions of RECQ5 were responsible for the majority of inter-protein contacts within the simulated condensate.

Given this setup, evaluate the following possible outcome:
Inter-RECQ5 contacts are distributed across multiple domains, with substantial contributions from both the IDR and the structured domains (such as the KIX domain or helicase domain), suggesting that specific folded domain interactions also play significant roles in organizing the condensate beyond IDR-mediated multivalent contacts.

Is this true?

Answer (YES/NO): NO